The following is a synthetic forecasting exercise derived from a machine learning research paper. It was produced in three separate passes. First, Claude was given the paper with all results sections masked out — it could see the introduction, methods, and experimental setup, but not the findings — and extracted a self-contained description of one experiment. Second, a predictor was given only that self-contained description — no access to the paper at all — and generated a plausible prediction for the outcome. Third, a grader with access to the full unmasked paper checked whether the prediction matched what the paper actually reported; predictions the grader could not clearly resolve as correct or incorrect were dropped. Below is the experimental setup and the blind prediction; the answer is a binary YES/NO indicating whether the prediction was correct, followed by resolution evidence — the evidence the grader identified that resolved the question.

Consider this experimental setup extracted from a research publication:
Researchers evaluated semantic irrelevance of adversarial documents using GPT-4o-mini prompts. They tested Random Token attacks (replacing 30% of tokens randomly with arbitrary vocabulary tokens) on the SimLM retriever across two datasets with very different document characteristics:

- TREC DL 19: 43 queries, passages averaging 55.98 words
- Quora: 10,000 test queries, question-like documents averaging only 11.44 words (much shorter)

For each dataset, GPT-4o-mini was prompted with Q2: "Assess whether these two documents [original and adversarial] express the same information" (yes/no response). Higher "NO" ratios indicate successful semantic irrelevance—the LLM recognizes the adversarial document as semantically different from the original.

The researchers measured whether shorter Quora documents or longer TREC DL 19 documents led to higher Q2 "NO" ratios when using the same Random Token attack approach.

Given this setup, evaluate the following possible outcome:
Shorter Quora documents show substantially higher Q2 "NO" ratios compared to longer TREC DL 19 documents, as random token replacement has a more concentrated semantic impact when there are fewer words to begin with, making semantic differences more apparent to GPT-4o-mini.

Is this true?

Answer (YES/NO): YES